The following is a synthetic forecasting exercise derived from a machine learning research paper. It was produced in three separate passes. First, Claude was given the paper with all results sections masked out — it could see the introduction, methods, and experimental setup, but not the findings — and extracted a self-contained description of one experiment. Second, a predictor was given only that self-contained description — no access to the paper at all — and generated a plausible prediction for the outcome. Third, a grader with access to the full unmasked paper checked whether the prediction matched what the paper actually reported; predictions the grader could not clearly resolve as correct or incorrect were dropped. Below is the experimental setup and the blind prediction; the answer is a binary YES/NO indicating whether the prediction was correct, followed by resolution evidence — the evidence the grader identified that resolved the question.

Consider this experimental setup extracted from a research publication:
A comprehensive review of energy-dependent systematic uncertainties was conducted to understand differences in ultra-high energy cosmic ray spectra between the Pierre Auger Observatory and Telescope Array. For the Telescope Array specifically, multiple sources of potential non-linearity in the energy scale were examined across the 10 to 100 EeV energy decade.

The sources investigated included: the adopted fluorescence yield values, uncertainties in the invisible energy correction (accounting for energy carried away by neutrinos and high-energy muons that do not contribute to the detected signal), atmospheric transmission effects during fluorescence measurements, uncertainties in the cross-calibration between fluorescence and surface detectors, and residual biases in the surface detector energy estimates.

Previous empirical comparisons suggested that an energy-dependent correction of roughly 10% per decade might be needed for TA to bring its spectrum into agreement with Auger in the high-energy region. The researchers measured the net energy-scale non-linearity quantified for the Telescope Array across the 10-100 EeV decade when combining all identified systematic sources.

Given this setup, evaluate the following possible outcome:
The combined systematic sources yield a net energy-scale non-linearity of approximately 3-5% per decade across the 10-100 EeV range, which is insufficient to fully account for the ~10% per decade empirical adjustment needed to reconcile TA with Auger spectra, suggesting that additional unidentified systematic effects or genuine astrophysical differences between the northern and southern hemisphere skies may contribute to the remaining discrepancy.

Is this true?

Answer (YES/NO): NO